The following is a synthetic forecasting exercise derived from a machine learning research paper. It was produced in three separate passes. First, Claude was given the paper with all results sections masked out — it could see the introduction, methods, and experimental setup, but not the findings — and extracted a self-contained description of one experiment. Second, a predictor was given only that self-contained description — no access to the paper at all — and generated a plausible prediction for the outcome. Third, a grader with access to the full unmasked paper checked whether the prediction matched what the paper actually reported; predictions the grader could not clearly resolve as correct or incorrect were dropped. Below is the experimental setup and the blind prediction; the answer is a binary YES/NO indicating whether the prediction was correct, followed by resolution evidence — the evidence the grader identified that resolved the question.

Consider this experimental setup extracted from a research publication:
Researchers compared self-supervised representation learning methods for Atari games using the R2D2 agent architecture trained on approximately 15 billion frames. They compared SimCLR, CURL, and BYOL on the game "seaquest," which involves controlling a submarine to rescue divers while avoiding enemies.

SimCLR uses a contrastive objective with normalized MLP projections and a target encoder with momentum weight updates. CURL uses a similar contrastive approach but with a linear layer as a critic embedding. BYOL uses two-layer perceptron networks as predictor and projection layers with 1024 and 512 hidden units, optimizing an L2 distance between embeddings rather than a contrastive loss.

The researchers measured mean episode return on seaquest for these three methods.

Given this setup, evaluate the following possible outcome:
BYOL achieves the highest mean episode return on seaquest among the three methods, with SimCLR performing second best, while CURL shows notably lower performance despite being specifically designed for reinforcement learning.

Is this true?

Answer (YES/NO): NO